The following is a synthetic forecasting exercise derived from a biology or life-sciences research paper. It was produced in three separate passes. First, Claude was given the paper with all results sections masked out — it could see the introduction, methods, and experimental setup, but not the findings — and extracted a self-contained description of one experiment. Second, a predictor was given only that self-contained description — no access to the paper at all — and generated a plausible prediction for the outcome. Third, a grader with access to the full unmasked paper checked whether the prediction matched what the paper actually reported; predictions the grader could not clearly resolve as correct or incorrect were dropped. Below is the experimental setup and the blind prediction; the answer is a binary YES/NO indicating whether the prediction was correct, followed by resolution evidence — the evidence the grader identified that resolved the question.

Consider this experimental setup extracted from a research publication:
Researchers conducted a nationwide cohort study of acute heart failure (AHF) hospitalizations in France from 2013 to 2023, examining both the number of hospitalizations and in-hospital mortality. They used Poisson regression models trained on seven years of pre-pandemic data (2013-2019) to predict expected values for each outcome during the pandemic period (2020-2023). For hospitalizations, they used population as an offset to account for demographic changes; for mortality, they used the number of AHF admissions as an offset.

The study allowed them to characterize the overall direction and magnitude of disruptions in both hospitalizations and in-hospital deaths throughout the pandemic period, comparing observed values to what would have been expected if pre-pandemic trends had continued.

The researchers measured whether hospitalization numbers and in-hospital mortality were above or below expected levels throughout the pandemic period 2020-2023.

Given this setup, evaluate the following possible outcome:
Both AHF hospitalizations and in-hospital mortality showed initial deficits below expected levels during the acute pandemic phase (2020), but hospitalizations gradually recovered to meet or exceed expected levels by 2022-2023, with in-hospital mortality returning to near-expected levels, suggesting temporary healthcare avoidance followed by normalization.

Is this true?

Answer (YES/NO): NO